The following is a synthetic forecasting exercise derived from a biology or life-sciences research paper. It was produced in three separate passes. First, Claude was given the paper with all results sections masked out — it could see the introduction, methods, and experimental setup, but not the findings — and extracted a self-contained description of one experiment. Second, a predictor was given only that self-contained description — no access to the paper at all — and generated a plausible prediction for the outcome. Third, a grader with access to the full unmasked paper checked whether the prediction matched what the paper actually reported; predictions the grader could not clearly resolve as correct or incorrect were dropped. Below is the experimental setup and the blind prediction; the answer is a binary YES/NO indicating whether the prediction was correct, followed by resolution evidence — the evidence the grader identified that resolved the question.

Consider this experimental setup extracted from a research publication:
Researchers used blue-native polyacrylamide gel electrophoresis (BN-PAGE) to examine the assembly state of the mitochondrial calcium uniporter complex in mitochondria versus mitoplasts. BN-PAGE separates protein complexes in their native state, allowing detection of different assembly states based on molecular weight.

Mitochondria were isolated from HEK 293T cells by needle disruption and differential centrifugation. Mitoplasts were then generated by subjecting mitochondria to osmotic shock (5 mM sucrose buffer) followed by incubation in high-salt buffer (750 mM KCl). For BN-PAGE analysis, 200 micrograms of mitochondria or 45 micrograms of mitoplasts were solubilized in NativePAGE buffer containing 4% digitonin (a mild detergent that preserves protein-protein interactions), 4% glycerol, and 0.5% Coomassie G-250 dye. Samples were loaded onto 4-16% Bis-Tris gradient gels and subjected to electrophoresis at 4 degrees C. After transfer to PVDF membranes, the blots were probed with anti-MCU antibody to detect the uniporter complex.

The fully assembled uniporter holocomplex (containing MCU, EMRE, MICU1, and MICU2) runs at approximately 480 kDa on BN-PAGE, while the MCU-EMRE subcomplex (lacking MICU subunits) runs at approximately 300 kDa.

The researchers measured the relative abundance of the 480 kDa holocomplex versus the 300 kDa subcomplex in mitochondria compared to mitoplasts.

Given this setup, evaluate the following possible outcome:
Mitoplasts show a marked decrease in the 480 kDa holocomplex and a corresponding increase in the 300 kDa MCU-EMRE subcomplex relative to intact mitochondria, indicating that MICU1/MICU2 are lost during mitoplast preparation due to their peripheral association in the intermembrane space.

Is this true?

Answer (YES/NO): YES